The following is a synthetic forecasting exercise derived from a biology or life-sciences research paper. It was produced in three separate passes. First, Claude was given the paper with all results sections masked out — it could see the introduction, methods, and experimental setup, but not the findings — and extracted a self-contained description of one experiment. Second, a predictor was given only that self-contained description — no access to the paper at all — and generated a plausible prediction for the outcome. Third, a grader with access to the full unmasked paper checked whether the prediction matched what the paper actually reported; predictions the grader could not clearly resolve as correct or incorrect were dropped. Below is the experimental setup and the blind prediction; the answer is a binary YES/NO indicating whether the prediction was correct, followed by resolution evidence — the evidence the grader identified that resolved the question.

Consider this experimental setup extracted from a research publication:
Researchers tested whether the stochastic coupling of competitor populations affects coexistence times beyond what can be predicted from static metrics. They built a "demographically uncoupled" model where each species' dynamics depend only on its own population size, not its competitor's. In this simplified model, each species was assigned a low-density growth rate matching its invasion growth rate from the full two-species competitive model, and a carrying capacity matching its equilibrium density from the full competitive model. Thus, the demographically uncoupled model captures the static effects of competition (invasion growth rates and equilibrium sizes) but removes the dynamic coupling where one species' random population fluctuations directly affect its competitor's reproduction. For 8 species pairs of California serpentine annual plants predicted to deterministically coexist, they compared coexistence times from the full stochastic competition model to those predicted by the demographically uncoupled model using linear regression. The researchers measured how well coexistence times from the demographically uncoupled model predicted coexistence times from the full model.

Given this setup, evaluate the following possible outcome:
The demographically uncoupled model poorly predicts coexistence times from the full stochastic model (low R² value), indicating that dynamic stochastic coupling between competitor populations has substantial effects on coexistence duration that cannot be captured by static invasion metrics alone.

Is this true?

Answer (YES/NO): NO